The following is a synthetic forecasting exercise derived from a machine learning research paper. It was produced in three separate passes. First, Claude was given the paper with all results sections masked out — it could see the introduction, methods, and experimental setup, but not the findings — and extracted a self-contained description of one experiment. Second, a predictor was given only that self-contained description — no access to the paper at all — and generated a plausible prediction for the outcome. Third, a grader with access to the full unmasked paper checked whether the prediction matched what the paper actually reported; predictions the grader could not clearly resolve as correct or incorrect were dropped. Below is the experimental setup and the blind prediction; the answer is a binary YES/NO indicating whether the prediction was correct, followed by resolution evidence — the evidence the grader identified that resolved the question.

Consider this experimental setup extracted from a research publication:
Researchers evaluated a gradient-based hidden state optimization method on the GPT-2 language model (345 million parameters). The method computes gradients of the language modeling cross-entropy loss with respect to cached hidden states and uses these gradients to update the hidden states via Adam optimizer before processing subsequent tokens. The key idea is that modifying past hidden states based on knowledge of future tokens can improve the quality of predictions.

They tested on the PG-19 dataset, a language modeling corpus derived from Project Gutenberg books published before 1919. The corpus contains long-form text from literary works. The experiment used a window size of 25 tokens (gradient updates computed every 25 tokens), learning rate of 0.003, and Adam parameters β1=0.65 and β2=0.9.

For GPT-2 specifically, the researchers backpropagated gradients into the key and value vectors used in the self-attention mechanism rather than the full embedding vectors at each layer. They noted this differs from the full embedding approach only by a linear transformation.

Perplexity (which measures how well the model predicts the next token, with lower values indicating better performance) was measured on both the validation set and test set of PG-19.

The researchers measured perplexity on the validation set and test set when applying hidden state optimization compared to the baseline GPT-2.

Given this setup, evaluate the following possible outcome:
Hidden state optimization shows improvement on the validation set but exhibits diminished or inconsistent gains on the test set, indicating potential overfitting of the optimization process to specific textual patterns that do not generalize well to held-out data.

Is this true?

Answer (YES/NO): YES